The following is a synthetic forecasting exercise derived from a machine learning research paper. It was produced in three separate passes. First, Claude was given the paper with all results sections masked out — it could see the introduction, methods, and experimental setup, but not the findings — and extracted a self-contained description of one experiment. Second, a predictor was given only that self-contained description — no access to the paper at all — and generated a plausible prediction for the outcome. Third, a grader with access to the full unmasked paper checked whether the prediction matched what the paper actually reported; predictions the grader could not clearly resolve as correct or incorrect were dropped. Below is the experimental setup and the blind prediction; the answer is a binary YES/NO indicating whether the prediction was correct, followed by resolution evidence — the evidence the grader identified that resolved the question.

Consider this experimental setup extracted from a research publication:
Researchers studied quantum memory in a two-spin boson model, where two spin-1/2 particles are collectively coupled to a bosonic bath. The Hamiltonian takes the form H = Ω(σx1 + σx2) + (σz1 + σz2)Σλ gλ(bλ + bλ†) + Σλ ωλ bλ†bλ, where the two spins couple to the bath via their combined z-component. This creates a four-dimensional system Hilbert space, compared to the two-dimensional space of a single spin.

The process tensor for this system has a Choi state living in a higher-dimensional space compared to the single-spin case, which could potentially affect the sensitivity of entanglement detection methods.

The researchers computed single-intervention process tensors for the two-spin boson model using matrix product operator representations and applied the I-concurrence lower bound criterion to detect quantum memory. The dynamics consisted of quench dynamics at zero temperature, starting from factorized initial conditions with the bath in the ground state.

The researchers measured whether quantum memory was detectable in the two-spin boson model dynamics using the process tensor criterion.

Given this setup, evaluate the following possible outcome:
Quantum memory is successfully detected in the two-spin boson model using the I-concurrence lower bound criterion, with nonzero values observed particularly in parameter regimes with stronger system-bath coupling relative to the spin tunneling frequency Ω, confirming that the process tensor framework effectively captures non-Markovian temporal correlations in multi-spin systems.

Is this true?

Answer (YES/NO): NO